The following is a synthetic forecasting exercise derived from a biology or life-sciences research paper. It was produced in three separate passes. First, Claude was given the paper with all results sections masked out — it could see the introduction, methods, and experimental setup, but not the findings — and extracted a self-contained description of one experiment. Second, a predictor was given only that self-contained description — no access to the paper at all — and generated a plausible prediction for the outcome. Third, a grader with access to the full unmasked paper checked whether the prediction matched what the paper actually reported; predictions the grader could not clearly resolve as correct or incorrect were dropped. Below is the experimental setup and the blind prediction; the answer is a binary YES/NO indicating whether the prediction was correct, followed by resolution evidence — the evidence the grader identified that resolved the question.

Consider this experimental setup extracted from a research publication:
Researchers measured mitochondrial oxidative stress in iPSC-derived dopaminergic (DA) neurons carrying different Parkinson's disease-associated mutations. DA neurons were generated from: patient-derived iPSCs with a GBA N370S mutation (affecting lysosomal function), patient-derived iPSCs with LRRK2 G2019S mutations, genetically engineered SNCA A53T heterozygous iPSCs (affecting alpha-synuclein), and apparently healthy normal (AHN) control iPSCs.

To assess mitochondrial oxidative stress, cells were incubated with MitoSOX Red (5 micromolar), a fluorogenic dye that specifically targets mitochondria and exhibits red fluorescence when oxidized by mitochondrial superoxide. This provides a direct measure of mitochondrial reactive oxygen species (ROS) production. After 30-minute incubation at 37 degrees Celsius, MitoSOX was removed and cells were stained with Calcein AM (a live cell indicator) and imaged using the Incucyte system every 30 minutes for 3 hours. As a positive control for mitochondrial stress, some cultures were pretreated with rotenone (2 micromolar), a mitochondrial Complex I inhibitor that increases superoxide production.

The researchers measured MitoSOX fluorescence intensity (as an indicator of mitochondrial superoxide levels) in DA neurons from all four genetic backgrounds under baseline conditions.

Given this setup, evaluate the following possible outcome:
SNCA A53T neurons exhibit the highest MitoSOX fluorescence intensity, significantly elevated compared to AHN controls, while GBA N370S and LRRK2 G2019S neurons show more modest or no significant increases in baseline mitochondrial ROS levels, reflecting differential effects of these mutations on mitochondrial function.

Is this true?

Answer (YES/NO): NO